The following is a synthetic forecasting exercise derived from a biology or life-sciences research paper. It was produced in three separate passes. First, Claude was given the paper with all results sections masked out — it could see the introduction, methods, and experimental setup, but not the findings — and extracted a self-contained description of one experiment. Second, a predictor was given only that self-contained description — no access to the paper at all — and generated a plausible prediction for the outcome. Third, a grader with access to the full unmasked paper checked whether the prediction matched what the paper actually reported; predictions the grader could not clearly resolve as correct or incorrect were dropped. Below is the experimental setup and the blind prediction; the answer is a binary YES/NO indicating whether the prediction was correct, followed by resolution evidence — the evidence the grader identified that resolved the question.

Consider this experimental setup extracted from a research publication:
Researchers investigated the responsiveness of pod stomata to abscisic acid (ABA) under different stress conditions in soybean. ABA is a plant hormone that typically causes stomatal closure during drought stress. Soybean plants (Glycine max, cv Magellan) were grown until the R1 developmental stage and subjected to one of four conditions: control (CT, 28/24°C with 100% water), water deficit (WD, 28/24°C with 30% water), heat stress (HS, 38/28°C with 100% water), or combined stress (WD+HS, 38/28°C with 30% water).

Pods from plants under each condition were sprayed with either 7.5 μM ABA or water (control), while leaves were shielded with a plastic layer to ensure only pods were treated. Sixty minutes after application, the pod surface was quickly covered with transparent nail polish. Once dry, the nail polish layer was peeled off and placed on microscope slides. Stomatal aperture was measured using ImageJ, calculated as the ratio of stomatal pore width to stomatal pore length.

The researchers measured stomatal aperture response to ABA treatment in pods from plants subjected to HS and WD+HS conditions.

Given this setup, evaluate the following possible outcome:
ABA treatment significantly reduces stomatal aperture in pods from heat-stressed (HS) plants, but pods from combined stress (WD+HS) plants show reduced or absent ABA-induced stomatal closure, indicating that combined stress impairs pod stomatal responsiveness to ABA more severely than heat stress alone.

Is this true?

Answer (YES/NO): NO